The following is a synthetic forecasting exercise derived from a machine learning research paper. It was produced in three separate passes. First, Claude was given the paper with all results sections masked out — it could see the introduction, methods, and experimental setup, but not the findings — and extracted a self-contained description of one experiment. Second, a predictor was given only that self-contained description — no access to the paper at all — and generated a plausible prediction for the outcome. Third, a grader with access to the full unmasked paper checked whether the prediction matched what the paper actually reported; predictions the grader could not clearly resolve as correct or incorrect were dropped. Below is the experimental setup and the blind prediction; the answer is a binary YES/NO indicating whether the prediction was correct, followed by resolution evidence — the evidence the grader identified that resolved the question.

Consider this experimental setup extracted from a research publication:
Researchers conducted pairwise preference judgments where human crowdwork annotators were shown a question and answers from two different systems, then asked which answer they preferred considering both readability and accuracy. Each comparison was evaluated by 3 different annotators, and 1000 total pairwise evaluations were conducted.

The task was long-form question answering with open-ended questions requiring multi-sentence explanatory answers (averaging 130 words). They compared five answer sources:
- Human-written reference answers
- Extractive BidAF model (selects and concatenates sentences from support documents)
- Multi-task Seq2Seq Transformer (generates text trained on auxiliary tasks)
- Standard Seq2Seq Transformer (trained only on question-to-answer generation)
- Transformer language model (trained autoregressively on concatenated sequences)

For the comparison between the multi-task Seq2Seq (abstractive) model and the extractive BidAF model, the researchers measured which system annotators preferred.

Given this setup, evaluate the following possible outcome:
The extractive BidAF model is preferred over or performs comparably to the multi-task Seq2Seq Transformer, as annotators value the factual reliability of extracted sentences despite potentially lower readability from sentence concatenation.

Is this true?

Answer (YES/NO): NO